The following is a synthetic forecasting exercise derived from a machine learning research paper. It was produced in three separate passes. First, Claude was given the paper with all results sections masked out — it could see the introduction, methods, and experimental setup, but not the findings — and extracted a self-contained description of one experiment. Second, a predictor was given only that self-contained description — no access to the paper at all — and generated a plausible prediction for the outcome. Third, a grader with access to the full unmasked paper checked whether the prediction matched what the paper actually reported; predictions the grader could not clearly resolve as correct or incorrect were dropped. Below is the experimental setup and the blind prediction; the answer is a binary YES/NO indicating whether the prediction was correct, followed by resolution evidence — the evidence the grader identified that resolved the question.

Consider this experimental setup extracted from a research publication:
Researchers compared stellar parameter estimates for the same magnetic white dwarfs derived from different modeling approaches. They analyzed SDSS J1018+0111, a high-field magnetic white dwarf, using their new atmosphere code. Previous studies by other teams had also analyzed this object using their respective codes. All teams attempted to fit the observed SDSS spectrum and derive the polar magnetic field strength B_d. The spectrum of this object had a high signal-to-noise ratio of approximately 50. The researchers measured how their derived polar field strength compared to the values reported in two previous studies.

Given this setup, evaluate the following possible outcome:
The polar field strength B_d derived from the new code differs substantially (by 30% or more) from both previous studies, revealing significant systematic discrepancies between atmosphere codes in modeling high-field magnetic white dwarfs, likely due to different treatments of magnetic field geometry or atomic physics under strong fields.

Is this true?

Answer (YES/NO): NO